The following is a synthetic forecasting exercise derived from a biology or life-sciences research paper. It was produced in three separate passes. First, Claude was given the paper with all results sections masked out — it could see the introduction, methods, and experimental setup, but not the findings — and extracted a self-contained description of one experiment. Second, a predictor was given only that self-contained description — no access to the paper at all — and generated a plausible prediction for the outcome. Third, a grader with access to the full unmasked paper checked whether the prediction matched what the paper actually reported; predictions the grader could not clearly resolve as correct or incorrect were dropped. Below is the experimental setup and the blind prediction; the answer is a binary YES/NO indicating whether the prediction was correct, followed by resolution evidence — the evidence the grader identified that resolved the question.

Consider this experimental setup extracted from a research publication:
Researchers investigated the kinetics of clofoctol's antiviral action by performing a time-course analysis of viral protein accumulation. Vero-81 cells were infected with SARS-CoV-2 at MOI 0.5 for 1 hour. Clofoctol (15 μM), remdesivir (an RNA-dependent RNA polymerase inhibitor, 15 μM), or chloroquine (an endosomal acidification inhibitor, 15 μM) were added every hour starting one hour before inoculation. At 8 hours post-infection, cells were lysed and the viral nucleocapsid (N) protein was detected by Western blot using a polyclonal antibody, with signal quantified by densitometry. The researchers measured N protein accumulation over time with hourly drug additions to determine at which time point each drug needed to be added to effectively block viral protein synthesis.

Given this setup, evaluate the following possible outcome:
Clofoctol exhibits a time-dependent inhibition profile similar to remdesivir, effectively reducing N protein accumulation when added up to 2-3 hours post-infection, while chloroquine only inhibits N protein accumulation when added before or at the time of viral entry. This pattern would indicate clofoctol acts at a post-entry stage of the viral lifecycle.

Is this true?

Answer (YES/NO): YES